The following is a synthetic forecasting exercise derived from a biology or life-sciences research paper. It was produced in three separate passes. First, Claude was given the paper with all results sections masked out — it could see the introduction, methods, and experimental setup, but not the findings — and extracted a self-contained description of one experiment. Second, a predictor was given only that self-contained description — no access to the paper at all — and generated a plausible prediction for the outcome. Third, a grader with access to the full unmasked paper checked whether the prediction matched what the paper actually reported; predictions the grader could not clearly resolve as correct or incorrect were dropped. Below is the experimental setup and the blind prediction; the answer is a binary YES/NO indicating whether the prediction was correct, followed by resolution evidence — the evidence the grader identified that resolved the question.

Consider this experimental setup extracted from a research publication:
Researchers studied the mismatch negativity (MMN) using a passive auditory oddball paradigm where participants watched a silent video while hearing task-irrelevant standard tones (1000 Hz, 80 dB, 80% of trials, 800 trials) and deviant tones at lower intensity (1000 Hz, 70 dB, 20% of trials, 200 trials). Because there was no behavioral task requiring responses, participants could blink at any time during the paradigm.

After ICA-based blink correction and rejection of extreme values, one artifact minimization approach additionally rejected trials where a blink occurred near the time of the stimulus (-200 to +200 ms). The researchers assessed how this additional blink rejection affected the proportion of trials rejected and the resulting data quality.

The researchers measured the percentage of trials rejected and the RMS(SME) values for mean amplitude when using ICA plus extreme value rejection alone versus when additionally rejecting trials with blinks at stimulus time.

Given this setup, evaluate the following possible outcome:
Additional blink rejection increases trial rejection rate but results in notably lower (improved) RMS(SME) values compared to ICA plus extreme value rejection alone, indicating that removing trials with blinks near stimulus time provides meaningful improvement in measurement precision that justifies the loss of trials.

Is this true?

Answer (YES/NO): NO